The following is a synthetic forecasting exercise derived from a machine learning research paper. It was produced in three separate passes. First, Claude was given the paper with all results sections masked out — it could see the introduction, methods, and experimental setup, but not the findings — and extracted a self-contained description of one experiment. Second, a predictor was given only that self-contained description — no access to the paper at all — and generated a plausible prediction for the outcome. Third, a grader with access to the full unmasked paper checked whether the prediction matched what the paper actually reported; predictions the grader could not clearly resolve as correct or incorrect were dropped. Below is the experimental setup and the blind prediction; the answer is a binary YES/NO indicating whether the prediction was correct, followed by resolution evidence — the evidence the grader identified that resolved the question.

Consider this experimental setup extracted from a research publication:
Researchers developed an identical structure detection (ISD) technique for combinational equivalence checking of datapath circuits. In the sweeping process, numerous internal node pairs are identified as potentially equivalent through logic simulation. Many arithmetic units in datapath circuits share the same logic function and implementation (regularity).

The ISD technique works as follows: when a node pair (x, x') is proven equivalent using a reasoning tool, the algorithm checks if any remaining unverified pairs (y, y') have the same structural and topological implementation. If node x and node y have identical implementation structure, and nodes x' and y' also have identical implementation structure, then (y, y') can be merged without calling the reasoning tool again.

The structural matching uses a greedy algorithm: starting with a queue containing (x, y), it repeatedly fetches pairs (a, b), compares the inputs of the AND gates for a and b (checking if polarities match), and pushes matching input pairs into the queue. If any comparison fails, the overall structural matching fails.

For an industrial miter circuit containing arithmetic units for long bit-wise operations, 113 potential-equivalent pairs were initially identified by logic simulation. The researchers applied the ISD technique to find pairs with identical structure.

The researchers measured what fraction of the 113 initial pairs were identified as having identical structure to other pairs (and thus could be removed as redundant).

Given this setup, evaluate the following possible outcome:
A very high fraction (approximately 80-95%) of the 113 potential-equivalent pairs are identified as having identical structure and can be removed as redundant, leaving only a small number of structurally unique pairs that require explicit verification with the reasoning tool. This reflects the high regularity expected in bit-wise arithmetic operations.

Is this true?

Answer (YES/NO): NO